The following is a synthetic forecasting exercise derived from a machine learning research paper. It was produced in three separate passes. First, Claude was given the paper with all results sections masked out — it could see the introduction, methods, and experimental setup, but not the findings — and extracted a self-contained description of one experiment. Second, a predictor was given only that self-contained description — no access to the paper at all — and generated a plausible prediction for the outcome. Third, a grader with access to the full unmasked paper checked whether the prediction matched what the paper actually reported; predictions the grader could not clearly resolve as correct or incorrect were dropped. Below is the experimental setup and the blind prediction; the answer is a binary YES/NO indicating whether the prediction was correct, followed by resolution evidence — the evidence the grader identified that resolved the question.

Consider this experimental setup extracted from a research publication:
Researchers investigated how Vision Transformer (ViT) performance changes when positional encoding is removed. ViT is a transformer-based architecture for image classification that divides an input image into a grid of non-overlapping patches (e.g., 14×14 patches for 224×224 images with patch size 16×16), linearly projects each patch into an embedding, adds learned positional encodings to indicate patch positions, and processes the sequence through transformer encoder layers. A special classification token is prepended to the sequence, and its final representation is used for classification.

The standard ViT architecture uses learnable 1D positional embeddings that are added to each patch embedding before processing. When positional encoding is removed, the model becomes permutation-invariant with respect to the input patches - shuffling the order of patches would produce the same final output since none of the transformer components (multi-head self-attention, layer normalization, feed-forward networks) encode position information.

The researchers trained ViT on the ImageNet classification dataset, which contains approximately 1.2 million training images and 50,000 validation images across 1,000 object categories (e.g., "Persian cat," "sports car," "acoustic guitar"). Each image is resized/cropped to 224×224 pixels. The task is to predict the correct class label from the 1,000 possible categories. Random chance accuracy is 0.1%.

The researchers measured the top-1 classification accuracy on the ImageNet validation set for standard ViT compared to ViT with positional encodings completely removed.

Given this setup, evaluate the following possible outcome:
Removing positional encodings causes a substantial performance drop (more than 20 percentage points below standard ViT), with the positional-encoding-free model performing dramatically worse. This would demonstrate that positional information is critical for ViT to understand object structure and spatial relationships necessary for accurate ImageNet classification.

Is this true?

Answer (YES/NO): NO